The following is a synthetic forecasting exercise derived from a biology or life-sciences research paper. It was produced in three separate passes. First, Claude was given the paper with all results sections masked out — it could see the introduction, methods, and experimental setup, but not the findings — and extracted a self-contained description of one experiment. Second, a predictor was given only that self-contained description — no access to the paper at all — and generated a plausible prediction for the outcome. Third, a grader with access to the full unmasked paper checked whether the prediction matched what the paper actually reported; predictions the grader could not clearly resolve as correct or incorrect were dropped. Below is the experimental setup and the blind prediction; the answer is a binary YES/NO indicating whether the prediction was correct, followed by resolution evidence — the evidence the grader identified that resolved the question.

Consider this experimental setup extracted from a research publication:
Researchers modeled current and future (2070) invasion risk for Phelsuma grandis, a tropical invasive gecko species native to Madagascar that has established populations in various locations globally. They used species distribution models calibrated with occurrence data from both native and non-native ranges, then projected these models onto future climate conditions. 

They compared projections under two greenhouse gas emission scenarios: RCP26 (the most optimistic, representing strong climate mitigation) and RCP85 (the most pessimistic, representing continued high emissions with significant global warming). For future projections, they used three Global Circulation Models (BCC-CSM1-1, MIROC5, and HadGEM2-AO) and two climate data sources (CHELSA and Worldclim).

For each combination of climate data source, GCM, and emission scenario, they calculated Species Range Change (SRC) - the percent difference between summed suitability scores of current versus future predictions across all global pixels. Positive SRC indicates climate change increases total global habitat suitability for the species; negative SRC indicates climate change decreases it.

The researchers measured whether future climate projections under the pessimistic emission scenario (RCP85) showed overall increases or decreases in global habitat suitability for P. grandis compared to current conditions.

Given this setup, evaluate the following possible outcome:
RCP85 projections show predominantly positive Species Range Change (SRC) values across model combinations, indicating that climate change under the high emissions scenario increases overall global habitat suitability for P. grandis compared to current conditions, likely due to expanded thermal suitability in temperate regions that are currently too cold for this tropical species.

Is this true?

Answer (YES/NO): NO